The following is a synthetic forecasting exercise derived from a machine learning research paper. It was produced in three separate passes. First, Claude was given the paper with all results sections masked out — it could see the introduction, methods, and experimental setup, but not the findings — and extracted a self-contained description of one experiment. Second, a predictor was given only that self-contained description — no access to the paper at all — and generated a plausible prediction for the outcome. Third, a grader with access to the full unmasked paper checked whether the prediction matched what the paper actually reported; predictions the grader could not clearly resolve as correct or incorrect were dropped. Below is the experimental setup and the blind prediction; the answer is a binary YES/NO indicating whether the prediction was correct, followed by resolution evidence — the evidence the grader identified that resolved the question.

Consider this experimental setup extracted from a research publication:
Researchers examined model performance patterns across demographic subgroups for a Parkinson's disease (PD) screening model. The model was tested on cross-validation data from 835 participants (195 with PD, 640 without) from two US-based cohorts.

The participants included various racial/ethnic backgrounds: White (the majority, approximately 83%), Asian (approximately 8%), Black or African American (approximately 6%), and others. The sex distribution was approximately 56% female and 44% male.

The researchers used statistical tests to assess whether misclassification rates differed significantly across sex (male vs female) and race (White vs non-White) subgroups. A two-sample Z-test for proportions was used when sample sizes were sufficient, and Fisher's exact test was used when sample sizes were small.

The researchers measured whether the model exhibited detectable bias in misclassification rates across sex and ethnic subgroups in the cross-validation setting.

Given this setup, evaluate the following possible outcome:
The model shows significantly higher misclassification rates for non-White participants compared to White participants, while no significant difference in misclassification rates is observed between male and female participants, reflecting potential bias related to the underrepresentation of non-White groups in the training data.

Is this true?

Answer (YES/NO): NO